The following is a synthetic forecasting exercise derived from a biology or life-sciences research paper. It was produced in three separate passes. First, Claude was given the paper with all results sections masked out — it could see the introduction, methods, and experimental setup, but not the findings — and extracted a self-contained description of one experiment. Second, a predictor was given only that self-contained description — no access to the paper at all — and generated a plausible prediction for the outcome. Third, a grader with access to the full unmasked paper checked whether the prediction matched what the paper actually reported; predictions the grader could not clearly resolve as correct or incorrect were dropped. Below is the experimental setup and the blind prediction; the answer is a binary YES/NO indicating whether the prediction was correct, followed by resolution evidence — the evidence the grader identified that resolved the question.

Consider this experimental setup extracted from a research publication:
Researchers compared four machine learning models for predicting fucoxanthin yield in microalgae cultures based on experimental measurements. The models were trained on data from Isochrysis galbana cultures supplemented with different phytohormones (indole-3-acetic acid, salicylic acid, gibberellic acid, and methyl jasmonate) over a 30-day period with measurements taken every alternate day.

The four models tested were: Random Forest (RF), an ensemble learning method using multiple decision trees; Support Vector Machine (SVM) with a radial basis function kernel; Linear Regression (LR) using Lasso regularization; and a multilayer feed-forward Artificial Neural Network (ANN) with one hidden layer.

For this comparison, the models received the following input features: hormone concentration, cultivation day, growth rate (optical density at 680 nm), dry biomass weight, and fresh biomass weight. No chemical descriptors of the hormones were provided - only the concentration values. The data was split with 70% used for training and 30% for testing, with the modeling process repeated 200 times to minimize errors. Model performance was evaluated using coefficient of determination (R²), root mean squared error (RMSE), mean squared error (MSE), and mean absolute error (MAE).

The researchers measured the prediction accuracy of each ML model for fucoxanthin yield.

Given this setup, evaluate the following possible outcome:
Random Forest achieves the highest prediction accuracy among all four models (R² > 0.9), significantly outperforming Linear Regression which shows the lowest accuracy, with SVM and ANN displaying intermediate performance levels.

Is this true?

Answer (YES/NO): NO